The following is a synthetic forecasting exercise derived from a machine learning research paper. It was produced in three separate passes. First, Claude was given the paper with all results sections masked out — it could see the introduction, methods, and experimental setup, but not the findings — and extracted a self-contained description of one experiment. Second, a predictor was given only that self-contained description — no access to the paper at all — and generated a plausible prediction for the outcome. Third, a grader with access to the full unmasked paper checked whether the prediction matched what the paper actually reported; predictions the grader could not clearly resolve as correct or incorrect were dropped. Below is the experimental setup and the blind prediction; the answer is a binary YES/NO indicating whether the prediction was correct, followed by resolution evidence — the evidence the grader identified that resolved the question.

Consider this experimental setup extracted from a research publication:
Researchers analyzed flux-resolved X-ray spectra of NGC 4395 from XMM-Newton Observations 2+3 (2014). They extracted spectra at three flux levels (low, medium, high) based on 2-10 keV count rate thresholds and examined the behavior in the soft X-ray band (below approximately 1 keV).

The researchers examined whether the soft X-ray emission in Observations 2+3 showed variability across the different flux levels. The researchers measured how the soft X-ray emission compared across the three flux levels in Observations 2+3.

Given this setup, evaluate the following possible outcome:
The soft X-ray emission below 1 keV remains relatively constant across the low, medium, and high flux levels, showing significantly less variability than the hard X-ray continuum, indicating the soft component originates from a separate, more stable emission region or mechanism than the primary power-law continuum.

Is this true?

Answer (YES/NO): YES